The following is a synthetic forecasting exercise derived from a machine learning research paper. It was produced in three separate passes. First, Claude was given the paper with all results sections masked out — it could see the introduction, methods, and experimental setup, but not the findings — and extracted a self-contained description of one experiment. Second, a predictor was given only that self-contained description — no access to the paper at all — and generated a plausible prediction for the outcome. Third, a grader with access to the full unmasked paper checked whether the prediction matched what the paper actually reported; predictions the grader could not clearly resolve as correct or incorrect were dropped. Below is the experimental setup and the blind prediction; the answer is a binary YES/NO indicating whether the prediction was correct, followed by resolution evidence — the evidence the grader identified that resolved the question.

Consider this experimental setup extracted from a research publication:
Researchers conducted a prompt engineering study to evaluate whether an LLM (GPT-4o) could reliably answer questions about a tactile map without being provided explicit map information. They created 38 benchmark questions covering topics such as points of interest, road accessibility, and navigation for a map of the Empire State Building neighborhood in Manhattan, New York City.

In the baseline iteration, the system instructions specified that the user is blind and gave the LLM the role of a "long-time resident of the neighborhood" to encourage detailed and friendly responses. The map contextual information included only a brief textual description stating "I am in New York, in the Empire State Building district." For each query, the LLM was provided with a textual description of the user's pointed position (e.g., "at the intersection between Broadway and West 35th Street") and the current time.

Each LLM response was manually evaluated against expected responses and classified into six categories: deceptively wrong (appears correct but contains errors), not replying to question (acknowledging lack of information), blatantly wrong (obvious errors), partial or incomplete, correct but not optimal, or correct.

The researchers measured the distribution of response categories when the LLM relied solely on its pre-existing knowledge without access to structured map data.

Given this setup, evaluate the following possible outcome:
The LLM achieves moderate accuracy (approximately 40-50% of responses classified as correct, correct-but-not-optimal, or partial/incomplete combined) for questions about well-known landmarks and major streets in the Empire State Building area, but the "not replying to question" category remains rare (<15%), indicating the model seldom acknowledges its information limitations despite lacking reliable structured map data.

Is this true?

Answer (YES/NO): NO